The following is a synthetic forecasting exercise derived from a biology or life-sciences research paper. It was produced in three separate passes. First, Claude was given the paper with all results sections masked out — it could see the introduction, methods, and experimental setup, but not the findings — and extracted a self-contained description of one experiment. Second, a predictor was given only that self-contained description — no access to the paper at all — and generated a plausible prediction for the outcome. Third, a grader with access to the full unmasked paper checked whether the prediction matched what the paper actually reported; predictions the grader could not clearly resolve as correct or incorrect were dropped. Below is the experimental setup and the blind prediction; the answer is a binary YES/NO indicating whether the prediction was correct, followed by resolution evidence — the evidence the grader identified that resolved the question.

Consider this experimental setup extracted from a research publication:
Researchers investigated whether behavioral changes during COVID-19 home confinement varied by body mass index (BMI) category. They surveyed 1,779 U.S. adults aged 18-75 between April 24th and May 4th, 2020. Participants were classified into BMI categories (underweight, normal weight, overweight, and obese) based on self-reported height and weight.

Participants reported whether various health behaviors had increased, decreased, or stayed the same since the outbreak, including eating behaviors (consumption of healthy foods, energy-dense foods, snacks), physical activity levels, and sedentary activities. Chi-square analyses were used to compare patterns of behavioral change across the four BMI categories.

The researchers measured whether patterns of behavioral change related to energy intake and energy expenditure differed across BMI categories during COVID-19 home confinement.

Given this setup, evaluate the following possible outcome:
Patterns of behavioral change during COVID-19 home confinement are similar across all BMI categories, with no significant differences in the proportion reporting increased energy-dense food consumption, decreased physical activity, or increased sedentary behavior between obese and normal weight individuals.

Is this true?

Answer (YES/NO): YES